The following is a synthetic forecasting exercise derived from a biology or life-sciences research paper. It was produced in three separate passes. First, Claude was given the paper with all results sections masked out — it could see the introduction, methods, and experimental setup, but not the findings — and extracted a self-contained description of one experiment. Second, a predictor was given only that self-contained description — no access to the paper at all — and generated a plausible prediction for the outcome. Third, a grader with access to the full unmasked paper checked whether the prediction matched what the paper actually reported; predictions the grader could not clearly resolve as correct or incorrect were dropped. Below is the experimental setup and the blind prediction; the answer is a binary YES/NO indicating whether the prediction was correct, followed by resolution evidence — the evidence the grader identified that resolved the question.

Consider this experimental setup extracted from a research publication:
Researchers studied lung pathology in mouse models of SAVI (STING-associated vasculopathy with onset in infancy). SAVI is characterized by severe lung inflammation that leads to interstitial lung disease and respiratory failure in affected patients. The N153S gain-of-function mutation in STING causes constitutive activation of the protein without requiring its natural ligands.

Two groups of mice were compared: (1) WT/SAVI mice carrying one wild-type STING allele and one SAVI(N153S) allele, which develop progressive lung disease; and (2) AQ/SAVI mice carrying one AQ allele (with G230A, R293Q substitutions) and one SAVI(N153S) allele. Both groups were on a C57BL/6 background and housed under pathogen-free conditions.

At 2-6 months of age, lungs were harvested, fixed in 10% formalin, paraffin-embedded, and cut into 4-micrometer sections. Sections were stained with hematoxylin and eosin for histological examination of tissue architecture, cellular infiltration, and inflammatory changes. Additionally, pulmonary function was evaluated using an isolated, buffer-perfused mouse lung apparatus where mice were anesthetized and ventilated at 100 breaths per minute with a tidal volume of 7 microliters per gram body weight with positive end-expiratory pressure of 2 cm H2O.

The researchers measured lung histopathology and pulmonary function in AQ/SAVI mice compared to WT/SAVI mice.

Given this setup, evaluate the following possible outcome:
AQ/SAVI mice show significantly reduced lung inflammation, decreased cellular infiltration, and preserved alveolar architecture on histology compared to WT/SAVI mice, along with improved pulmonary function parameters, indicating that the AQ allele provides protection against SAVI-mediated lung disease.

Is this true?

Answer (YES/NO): YES